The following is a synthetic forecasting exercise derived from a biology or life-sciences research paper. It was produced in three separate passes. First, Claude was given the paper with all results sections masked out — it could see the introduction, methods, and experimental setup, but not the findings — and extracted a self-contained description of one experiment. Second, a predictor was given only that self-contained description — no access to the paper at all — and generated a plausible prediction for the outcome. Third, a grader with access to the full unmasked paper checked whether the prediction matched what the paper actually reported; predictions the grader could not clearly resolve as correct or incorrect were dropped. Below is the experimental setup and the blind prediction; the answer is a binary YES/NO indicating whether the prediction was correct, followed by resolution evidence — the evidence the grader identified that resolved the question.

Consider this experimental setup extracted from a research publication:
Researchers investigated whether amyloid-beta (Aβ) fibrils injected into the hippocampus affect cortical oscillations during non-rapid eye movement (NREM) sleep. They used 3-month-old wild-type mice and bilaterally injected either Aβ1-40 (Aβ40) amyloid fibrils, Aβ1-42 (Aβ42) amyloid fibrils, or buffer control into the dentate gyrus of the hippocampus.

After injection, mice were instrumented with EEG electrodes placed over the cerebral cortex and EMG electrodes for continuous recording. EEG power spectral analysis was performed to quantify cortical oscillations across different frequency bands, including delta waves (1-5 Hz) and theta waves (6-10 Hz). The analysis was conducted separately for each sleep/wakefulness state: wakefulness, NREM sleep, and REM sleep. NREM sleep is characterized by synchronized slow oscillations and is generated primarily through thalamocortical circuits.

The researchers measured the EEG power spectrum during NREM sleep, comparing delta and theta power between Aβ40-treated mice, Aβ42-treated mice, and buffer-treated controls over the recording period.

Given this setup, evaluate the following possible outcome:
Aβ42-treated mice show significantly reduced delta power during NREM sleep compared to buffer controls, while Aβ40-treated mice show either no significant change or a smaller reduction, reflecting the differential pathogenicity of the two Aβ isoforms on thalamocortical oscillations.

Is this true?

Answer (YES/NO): NO